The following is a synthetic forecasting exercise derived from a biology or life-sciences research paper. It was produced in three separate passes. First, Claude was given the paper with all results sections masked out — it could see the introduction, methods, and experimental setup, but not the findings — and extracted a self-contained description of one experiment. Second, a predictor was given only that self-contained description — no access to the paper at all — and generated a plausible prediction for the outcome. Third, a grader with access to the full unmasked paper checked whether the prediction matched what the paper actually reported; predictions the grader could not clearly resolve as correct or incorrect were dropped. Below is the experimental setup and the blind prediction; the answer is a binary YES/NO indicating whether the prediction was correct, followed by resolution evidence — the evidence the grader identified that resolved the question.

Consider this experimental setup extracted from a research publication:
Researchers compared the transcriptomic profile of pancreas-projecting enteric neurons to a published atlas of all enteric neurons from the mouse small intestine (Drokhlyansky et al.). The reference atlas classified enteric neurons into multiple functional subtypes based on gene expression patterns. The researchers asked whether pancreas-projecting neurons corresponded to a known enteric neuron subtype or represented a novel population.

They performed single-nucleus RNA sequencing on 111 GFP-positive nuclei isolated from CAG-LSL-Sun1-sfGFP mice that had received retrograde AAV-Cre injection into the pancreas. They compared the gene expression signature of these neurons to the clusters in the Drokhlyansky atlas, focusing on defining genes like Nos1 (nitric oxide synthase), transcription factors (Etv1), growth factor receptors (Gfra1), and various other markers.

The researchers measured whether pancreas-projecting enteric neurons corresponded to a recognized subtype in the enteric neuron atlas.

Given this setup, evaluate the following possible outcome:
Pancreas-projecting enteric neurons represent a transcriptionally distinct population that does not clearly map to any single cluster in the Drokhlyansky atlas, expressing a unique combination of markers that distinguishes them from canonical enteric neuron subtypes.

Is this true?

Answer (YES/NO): NO